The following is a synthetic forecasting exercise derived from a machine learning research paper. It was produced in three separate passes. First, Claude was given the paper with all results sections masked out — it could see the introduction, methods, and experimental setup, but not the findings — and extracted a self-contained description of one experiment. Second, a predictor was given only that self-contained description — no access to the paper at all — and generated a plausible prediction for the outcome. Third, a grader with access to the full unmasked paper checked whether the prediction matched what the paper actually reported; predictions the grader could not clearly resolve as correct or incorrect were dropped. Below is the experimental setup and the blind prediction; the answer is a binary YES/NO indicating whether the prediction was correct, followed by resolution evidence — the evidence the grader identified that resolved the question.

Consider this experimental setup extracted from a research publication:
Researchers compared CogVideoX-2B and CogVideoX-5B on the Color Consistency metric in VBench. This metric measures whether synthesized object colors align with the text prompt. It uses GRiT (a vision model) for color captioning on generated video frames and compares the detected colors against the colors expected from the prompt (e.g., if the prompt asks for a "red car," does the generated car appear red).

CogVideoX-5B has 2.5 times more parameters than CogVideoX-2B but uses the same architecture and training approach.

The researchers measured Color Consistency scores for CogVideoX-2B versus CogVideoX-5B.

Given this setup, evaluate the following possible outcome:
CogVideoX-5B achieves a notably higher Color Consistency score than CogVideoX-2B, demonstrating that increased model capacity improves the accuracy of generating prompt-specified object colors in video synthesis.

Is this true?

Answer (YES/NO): NO